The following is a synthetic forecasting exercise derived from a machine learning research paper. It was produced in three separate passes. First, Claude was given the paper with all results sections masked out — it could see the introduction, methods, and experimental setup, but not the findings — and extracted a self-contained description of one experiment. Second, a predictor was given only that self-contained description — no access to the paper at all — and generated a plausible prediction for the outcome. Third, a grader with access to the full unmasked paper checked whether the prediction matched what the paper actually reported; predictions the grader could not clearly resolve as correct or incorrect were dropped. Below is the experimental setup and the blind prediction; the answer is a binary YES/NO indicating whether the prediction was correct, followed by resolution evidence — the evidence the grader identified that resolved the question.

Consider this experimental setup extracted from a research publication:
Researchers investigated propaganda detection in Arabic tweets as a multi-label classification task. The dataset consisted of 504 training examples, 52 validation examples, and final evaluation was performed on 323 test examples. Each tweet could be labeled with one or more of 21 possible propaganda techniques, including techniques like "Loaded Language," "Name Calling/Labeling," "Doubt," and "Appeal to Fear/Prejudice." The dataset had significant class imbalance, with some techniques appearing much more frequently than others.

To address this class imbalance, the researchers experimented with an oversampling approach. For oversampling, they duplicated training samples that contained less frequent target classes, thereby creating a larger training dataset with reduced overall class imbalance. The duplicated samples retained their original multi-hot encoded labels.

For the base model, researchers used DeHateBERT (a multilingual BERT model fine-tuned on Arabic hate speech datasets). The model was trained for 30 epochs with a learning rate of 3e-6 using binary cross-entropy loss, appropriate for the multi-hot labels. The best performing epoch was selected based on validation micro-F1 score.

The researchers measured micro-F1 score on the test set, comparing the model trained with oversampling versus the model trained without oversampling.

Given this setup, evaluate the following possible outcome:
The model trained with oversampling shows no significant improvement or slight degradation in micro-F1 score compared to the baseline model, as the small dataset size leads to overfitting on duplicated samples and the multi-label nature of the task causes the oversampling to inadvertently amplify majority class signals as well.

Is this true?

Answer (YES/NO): NO